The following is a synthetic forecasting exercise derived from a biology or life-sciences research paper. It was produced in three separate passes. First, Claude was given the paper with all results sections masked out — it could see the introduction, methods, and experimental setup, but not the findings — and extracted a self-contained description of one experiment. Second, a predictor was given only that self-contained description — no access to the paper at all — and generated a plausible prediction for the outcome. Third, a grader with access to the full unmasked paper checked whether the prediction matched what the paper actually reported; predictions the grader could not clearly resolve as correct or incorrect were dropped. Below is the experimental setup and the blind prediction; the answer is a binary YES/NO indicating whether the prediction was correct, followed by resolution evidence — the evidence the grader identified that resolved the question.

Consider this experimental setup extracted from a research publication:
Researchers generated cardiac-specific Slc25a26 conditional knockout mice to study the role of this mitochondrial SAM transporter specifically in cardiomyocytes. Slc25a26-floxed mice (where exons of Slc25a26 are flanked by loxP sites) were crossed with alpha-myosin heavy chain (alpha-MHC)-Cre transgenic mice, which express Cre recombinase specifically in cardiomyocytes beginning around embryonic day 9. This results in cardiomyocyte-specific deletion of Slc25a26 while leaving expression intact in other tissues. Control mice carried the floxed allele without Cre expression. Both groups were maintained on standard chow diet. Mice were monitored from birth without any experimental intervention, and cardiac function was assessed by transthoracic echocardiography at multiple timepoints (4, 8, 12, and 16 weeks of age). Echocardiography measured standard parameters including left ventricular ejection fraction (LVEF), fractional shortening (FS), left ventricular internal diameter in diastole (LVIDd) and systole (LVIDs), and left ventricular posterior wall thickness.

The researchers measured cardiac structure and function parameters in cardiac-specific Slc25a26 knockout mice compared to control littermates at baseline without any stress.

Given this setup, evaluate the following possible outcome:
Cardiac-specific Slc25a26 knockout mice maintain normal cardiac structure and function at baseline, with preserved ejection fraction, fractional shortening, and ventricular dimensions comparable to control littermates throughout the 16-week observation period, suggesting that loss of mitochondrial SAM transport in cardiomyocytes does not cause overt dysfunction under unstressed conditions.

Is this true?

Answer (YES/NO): NO